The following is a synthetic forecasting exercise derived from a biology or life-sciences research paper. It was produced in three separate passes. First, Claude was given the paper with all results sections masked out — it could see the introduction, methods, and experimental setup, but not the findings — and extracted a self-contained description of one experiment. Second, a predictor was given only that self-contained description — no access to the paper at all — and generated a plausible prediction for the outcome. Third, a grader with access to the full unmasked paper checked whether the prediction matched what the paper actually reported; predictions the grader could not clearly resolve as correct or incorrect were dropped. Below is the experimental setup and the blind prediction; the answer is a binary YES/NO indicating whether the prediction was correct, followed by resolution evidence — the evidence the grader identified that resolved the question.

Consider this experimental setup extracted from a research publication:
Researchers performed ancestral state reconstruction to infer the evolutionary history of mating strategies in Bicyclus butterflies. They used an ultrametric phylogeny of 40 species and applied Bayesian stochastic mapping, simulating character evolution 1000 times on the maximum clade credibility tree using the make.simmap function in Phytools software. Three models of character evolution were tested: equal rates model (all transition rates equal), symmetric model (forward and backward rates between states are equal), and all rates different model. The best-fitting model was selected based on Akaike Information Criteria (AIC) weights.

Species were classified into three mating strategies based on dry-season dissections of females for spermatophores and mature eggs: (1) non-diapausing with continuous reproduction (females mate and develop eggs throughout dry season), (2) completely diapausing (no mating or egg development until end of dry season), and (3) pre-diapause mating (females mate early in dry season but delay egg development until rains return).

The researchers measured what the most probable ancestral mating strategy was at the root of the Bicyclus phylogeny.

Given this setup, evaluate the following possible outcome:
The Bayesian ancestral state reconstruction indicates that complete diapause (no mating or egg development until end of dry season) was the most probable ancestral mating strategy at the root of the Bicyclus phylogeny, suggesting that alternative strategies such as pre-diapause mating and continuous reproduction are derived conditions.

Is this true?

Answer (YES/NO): NO